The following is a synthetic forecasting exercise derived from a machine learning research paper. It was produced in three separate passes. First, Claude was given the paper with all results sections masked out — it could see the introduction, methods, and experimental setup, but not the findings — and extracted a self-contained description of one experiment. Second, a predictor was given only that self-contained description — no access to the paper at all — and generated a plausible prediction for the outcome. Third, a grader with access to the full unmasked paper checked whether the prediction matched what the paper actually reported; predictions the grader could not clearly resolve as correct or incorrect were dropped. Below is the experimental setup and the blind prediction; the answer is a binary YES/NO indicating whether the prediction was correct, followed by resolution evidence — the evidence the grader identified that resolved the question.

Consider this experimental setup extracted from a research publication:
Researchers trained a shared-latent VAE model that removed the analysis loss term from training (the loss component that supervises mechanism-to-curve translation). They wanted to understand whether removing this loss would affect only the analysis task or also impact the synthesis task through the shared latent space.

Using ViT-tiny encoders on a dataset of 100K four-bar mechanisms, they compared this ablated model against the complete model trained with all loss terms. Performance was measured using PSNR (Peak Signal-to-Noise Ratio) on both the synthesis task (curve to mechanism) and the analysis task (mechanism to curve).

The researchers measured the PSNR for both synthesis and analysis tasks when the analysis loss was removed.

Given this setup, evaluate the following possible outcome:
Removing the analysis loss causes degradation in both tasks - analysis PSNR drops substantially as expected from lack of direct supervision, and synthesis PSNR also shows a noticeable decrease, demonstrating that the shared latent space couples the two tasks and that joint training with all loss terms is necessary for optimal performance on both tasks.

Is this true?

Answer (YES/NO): NO